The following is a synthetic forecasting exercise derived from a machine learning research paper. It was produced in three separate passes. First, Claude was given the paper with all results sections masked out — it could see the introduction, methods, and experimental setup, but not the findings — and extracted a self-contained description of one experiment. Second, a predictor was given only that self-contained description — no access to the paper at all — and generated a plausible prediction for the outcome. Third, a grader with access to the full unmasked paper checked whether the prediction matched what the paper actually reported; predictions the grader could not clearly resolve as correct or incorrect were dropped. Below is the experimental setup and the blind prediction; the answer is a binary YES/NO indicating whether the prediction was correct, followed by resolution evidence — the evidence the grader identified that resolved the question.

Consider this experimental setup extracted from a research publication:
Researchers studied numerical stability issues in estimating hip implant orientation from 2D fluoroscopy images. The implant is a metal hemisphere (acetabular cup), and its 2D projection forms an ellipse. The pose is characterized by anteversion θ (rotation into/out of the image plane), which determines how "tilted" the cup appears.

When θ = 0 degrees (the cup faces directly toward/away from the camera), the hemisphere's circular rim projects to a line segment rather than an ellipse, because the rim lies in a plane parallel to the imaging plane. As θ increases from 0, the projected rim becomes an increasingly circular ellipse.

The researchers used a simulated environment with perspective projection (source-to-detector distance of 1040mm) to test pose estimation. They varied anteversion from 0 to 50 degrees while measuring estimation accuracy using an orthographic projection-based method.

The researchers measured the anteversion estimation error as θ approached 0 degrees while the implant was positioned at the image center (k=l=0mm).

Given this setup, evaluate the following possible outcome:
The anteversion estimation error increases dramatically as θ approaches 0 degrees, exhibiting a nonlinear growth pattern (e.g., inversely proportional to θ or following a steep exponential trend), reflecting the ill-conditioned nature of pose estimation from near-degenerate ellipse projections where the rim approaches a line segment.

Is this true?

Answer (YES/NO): YES